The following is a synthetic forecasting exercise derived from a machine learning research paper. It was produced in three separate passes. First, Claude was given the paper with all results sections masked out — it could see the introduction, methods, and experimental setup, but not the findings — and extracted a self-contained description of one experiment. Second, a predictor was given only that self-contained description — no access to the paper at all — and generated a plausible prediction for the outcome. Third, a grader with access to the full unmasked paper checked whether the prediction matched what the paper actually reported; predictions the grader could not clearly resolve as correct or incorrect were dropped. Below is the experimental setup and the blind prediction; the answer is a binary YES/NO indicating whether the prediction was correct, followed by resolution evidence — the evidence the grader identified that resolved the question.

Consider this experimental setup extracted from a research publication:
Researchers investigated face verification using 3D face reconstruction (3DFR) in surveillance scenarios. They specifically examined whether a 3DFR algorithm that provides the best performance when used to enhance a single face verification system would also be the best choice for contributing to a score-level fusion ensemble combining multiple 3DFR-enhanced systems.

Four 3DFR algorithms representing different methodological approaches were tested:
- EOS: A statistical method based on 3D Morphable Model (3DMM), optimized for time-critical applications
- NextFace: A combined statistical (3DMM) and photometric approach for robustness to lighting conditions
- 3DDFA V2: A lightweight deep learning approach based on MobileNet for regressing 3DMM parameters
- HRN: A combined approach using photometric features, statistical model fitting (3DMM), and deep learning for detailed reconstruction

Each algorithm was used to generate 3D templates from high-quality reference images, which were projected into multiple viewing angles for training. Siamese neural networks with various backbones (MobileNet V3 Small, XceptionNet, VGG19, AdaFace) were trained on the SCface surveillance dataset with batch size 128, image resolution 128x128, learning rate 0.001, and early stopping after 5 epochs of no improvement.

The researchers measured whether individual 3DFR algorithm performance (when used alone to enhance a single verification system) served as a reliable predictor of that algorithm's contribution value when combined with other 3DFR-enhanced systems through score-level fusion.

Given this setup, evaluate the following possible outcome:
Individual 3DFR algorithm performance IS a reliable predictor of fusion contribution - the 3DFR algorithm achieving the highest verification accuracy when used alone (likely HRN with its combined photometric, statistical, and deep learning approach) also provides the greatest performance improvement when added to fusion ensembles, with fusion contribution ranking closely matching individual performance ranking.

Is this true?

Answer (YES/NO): NO